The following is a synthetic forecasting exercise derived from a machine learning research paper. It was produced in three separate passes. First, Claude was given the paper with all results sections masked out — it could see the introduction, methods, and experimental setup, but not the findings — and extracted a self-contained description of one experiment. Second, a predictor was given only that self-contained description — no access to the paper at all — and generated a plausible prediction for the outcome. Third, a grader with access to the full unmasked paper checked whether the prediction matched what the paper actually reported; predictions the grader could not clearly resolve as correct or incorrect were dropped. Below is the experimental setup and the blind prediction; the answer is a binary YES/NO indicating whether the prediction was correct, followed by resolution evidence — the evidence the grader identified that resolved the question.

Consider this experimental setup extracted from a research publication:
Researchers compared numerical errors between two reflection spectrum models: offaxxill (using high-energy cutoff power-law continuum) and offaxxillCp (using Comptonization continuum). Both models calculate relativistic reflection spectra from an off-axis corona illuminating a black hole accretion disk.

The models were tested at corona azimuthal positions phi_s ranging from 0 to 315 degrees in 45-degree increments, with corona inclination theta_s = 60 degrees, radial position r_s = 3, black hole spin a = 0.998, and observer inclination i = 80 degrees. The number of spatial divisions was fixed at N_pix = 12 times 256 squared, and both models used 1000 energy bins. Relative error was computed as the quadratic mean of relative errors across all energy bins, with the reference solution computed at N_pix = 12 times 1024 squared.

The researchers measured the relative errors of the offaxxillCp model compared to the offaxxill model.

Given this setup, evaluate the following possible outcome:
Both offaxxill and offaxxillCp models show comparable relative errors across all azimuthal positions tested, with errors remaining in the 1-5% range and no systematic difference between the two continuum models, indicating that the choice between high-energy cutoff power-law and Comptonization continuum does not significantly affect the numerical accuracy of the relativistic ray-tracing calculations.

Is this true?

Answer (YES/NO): NO